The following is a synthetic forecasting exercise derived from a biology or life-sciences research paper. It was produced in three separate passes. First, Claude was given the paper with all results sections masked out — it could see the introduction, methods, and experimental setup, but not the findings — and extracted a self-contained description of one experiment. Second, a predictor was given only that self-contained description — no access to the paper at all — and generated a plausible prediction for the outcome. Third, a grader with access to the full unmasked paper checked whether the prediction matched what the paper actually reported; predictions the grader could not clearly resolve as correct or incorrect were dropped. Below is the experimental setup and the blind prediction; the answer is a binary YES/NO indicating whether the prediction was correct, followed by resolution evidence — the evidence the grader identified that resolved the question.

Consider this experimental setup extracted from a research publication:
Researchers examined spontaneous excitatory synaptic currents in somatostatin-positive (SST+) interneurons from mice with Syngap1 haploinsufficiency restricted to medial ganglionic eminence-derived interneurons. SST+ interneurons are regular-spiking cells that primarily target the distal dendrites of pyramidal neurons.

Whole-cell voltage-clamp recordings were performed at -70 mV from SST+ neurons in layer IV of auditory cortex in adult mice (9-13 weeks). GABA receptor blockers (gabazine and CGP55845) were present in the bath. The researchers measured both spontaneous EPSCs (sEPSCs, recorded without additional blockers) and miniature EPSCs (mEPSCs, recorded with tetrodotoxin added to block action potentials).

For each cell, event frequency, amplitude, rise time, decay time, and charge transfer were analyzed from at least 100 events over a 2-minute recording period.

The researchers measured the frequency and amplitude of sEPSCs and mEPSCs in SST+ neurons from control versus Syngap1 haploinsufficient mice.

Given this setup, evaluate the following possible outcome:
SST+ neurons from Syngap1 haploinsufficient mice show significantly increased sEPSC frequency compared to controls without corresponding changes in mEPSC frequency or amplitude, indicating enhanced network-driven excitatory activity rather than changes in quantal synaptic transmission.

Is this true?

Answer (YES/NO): NO